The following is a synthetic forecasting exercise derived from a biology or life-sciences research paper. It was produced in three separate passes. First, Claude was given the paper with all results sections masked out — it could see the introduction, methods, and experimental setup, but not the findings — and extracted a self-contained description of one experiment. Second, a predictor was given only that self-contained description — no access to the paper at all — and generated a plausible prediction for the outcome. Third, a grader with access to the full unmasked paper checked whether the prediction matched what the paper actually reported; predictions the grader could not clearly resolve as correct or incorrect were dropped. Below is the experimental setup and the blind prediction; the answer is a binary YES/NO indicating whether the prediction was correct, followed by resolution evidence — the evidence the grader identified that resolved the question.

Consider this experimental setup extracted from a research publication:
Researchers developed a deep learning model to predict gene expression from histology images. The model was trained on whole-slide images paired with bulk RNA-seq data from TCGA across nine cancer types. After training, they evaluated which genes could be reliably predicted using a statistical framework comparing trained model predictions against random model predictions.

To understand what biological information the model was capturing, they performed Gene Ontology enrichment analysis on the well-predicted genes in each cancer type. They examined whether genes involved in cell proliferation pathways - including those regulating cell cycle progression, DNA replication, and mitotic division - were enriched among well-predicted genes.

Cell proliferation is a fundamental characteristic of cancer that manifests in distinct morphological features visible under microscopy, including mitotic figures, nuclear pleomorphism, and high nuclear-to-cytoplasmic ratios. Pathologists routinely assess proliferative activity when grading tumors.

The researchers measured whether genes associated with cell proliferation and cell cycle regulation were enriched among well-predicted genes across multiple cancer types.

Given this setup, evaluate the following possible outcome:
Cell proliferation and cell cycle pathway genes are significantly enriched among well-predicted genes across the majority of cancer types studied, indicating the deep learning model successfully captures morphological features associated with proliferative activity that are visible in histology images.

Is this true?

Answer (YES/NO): YES